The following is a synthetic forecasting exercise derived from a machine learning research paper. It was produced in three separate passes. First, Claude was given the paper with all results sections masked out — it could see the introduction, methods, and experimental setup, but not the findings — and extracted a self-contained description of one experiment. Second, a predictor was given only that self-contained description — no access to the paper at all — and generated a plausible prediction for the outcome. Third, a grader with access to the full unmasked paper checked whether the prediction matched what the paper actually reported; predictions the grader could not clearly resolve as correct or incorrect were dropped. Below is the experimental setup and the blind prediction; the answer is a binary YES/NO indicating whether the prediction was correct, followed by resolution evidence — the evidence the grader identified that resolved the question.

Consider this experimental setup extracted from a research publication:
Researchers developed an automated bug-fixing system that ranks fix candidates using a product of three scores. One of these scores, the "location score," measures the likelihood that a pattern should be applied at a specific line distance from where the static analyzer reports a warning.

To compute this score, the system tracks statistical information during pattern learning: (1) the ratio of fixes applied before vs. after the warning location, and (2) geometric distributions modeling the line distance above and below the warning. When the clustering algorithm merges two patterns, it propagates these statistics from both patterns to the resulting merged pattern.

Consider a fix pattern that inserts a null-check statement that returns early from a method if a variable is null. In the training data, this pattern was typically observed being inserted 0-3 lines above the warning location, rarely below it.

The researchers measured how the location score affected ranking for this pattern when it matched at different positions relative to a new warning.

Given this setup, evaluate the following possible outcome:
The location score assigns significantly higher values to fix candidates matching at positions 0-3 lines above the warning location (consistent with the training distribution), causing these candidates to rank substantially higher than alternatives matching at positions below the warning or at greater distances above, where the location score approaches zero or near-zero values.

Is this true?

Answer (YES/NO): YES